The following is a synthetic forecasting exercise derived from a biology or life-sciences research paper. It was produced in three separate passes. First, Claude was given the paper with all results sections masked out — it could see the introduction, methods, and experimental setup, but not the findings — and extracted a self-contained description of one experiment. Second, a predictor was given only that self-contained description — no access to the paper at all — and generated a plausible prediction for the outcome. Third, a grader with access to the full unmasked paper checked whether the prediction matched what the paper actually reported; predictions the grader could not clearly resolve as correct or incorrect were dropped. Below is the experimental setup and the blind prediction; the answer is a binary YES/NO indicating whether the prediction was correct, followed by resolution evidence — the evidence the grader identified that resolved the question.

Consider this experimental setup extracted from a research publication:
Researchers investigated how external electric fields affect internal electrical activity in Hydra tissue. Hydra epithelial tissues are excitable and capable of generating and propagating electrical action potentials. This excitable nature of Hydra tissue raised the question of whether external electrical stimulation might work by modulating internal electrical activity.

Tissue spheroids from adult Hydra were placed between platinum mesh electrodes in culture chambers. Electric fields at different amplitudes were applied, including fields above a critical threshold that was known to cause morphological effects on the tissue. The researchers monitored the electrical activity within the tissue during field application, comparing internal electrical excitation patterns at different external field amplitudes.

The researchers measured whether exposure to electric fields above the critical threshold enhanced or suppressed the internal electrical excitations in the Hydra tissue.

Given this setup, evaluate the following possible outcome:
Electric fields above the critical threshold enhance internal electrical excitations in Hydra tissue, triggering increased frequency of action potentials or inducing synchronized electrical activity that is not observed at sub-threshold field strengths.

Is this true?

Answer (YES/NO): YES